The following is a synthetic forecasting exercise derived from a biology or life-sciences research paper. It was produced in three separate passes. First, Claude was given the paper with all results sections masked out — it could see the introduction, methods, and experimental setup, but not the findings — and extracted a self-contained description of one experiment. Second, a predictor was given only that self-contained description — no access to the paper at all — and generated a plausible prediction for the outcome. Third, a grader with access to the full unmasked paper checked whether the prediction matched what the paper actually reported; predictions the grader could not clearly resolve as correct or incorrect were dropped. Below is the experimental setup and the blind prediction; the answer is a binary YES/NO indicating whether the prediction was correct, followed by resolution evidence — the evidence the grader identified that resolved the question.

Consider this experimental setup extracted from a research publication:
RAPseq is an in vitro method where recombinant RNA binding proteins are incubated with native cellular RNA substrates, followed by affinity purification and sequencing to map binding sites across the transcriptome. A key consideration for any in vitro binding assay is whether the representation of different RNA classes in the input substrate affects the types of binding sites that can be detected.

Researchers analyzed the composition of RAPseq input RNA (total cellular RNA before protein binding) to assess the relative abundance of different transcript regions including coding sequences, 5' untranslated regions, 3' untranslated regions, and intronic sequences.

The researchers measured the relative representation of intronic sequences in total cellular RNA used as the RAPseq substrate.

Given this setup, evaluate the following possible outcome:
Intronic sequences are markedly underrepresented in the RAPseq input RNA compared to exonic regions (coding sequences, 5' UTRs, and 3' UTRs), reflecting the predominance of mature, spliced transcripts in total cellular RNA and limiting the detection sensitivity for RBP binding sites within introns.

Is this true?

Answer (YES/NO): YES